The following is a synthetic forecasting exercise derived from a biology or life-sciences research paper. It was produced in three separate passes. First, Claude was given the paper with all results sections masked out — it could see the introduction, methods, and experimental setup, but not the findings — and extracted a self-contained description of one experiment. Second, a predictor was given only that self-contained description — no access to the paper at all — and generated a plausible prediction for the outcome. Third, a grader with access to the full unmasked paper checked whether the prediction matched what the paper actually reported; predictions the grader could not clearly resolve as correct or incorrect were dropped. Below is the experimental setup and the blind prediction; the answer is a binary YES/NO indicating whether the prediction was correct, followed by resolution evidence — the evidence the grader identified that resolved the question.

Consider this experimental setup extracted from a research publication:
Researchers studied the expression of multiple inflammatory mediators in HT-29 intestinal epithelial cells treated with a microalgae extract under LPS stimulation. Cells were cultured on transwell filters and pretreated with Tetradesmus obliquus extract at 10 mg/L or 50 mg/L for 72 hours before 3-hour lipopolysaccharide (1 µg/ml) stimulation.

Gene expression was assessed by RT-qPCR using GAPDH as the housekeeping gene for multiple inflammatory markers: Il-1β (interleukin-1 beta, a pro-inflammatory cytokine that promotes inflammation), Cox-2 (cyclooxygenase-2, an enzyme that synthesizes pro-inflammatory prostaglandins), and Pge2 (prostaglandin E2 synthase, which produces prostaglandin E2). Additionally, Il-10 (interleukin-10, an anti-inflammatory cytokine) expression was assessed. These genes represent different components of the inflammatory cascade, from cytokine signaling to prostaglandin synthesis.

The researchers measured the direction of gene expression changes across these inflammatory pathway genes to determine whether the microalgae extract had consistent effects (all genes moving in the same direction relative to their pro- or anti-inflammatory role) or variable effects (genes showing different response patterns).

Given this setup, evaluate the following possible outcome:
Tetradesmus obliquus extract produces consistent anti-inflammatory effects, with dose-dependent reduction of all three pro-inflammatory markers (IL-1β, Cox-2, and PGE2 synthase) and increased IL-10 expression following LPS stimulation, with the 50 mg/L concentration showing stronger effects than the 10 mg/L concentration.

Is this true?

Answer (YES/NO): NO